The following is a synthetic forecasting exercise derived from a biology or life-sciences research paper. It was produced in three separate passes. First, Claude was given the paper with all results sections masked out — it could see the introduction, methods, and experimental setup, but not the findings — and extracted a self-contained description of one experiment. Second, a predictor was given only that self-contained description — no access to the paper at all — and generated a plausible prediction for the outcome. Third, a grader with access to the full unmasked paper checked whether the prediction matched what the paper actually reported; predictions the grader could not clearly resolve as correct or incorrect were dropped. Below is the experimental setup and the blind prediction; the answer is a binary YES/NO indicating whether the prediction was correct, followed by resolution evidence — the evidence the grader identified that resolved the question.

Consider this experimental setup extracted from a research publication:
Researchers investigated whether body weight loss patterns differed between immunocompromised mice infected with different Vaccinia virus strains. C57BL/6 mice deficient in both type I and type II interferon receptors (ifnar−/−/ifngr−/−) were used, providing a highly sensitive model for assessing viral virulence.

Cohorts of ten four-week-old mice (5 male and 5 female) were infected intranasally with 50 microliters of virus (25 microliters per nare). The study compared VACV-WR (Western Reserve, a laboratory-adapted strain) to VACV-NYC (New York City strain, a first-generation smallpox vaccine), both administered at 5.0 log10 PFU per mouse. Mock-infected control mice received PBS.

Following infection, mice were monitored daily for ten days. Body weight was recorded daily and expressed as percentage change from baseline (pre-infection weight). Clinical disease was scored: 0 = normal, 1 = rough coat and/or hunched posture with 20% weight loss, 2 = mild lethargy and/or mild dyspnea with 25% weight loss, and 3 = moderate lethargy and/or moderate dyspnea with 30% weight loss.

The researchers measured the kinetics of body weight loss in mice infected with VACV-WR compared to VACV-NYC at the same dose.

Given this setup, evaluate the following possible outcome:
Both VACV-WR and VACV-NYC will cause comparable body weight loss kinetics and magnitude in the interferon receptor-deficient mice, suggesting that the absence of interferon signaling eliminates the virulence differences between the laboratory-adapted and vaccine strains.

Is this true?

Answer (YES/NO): NO